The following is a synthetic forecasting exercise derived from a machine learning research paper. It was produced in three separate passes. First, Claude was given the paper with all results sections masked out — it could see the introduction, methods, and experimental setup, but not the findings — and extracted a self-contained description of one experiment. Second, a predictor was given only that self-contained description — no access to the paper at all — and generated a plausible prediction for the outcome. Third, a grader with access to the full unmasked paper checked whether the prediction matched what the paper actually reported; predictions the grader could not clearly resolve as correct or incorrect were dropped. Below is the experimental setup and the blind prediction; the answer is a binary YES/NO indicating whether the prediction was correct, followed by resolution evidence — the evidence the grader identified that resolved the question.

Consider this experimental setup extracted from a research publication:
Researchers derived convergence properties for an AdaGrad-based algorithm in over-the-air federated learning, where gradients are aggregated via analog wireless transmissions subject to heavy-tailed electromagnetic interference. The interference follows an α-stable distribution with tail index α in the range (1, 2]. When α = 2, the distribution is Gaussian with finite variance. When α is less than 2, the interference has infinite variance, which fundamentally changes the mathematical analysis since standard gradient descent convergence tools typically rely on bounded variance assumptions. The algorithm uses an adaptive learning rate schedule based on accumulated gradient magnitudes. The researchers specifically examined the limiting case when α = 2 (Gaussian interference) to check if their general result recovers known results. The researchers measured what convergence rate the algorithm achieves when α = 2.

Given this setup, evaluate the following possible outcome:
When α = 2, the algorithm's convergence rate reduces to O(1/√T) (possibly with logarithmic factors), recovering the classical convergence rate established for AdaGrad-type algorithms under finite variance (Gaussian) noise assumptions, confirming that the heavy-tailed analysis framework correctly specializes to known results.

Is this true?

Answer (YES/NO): YES